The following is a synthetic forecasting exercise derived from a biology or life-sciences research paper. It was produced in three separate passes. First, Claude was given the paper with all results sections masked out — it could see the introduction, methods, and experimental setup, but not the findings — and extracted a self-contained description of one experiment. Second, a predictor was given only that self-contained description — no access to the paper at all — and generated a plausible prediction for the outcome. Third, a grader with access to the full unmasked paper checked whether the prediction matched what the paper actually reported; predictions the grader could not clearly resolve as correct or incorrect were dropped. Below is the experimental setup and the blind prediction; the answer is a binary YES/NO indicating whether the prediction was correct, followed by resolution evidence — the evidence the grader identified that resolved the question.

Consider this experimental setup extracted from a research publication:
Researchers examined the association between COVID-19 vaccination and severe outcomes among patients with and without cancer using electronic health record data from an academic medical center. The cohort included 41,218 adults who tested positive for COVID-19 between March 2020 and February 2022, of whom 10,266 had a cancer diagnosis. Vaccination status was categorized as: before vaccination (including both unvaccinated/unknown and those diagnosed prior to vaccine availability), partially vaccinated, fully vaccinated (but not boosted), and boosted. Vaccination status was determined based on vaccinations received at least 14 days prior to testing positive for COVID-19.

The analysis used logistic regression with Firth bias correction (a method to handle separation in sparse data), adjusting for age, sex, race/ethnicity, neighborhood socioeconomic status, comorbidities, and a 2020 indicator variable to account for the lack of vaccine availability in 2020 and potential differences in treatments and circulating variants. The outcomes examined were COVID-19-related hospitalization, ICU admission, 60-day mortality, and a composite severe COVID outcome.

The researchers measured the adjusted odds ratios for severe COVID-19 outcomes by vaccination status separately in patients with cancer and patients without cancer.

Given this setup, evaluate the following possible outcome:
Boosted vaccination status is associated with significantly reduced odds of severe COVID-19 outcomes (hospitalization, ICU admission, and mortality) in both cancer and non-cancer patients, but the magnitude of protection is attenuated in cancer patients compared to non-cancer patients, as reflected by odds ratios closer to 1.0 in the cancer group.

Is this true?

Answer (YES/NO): NO